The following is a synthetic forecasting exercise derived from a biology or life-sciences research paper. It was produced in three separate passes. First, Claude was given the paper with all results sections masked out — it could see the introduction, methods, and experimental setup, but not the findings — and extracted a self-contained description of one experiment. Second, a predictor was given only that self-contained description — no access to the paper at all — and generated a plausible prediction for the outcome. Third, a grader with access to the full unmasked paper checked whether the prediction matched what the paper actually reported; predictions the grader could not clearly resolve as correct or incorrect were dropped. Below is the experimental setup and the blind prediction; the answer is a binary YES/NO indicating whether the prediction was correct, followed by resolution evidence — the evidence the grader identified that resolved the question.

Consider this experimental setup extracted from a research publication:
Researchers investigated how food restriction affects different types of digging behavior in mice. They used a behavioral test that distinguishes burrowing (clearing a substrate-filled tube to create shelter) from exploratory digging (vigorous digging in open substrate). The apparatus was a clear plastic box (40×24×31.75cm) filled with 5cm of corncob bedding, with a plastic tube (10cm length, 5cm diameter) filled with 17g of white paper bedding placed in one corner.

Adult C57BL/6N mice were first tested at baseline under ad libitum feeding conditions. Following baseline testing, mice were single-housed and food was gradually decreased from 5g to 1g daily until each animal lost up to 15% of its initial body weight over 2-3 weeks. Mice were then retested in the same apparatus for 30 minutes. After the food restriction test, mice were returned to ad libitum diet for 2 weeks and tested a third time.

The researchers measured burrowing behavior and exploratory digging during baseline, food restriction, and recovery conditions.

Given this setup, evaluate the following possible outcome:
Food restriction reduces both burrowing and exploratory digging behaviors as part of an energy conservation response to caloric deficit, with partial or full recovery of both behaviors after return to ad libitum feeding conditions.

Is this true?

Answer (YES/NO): NO